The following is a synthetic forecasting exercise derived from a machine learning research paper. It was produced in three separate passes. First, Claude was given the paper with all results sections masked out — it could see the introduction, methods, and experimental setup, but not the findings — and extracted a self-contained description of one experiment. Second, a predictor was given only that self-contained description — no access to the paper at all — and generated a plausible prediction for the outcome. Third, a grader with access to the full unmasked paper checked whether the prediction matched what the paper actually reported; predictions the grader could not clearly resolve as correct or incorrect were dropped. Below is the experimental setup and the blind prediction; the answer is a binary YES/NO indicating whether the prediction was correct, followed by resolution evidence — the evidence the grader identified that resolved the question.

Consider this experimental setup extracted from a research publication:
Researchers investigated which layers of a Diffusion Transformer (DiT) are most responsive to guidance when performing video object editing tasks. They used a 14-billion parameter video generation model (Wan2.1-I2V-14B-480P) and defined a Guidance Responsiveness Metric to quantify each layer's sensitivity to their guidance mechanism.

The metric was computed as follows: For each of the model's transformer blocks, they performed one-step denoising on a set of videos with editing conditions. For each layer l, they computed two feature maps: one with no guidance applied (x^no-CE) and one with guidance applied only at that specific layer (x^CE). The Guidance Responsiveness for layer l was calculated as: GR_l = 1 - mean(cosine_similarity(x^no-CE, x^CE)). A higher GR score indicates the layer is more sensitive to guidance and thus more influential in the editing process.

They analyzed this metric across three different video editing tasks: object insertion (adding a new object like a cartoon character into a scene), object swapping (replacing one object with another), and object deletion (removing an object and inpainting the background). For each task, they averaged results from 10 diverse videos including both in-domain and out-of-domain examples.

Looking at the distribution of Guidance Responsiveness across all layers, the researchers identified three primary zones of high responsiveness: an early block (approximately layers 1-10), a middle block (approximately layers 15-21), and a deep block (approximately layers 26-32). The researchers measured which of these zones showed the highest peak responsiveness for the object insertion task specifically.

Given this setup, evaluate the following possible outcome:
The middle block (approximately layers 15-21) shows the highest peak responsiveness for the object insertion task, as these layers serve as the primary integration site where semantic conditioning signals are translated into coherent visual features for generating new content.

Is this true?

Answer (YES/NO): NO